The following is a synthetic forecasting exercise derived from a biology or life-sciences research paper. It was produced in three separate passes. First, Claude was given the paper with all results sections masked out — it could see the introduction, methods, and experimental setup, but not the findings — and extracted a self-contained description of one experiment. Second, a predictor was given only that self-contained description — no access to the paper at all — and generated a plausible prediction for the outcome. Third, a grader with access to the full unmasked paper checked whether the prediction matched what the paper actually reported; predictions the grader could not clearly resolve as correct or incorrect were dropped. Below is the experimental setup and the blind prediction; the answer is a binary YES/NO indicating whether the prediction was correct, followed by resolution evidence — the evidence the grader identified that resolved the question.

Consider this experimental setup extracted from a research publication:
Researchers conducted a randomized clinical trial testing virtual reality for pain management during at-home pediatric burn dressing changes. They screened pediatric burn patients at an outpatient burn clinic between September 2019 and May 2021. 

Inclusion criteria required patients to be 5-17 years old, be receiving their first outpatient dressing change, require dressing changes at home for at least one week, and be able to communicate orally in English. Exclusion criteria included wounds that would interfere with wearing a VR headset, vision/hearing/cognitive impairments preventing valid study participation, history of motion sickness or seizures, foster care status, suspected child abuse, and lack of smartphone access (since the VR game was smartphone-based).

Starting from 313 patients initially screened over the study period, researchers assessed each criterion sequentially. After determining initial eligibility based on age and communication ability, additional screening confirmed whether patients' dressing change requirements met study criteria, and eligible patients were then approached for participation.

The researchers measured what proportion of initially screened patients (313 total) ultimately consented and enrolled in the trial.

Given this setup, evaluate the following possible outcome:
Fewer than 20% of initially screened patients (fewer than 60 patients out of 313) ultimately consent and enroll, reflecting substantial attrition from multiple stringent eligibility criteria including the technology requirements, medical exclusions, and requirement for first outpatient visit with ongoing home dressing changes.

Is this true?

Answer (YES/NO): YES